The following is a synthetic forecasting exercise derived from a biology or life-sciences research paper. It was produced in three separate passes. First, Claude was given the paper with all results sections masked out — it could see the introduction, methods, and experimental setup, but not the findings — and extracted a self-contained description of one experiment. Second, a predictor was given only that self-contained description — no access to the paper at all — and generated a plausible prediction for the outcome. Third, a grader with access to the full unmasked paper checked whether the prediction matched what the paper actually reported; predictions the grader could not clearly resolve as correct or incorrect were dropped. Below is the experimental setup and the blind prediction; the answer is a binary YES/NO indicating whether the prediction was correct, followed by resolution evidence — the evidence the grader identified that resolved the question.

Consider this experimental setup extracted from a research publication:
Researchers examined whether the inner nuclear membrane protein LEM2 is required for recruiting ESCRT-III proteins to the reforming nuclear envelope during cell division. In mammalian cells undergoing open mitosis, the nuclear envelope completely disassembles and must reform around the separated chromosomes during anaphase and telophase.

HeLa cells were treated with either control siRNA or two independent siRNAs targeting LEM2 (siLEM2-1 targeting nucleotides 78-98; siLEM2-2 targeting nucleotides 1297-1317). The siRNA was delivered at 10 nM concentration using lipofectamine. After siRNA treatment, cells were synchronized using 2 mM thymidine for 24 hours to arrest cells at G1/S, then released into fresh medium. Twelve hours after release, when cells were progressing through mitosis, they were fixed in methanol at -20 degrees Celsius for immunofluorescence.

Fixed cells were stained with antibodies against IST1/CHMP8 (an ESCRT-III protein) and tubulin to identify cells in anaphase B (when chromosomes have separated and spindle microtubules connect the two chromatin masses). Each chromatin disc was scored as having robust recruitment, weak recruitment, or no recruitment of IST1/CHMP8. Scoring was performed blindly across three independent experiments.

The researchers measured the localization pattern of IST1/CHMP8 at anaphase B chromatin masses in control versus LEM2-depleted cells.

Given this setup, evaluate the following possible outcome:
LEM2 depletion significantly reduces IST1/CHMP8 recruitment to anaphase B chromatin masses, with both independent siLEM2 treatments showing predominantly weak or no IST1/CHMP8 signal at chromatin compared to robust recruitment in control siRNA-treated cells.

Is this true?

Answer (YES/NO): YES